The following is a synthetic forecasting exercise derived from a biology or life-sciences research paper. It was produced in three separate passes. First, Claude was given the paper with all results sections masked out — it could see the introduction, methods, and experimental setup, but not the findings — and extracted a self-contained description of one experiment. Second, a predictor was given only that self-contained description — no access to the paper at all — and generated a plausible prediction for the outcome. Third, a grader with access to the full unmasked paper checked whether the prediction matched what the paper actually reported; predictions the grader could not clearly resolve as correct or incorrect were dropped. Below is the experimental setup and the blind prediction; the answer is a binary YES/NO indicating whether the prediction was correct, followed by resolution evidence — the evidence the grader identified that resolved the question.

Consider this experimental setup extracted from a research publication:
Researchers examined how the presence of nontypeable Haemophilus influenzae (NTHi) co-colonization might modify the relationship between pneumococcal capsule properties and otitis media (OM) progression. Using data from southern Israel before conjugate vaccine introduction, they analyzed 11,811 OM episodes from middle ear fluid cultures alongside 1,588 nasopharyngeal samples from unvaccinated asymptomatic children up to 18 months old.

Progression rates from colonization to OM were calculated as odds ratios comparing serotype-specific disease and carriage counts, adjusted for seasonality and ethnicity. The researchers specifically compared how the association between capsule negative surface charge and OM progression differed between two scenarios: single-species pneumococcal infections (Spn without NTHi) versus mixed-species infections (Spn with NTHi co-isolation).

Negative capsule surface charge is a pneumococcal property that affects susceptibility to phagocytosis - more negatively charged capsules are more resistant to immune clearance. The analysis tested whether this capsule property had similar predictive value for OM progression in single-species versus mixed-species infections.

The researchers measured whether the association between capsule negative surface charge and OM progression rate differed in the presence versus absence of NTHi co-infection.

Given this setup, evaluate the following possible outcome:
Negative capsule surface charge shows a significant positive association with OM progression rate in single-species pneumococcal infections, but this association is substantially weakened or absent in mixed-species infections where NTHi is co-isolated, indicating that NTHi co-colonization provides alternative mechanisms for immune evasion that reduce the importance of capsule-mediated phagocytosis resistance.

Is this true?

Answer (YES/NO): NO